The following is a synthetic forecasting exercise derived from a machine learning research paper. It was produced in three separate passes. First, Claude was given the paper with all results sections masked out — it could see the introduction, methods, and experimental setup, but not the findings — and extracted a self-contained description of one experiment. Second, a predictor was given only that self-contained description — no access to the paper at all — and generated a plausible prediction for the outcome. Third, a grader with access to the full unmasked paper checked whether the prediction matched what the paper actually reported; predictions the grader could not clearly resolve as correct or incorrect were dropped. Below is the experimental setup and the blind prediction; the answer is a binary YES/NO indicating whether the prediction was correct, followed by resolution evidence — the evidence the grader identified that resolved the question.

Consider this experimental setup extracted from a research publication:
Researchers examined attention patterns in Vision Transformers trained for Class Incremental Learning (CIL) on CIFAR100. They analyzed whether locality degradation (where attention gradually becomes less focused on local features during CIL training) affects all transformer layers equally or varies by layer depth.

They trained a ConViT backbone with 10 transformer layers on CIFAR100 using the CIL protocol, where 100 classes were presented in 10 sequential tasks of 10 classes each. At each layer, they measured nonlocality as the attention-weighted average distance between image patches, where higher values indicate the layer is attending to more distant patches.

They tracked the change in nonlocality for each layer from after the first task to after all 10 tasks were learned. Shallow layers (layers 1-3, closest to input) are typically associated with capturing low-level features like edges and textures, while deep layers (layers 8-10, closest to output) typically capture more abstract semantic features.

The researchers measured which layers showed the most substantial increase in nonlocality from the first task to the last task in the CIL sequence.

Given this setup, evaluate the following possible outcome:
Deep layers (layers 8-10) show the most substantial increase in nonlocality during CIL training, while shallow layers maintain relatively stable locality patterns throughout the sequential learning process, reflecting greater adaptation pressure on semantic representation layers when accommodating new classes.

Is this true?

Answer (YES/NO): YES